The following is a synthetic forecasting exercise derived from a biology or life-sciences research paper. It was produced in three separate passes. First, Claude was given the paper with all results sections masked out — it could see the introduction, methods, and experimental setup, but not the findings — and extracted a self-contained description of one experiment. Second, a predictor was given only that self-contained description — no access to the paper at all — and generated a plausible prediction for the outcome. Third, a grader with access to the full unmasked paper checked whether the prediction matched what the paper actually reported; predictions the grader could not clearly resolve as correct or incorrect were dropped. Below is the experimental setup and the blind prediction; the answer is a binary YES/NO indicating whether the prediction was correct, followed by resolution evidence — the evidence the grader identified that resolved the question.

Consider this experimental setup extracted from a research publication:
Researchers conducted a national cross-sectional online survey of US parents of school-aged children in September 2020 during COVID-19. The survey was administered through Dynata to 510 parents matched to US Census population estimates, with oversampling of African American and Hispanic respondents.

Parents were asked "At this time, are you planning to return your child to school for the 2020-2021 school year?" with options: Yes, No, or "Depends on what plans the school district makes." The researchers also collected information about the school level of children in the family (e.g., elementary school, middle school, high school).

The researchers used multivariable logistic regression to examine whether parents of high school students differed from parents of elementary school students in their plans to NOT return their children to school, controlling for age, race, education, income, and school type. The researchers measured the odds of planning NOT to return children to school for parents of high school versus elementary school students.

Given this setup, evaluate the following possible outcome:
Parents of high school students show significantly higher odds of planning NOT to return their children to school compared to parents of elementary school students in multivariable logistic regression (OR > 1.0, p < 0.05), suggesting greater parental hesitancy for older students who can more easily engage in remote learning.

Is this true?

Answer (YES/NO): NO